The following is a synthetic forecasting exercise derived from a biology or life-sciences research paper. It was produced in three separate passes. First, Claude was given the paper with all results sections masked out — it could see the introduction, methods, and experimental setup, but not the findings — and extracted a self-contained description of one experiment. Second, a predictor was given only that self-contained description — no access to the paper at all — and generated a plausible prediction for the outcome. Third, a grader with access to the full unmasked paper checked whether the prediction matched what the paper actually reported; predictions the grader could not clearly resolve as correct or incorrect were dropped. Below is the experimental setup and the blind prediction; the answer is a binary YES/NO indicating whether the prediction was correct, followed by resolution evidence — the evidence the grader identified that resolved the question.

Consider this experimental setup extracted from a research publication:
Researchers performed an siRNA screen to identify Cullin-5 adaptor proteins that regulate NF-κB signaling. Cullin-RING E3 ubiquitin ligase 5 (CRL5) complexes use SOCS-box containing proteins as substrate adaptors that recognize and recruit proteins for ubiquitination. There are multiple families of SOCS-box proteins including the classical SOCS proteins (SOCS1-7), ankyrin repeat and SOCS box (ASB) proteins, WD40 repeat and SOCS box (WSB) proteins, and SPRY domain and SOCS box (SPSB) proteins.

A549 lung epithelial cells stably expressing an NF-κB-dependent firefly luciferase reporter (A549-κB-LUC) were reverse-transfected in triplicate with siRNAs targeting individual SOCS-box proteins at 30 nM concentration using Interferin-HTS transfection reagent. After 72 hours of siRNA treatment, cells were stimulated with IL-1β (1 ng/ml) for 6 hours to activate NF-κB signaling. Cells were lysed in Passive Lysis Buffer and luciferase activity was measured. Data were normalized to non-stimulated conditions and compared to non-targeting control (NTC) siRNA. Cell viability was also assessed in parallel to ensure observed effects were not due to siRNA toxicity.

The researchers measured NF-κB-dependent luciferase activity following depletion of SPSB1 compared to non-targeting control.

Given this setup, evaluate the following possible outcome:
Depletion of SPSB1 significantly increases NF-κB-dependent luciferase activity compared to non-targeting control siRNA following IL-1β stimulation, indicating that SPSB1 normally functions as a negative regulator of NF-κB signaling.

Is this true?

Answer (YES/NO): YES